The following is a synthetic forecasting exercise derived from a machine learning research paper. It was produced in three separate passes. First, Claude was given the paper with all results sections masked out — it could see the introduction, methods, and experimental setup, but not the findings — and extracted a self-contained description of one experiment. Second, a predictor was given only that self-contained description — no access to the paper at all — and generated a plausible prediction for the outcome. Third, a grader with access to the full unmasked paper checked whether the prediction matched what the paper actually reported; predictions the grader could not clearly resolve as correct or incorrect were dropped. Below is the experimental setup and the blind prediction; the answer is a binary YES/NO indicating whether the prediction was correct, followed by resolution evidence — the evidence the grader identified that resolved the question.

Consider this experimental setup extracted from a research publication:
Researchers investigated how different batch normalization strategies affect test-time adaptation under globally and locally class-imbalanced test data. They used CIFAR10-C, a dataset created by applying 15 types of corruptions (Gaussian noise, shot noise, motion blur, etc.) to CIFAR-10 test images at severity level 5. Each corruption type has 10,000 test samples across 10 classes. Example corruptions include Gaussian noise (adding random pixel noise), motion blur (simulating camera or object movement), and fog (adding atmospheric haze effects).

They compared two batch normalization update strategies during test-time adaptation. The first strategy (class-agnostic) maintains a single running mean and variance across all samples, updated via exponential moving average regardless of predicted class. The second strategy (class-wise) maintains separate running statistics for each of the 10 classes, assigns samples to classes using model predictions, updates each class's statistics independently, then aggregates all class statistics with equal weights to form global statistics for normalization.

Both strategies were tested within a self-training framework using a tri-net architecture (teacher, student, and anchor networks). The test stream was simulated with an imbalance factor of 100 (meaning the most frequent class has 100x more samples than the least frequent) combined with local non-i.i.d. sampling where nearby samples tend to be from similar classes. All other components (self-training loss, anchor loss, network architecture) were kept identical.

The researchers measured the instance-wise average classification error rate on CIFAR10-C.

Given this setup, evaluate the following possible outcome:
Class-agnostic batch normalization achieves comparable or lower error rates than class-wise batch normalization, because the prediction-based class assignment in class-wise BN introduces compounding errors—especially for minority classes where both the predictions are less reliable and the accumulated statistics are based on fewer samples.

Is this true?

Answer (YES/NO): NO